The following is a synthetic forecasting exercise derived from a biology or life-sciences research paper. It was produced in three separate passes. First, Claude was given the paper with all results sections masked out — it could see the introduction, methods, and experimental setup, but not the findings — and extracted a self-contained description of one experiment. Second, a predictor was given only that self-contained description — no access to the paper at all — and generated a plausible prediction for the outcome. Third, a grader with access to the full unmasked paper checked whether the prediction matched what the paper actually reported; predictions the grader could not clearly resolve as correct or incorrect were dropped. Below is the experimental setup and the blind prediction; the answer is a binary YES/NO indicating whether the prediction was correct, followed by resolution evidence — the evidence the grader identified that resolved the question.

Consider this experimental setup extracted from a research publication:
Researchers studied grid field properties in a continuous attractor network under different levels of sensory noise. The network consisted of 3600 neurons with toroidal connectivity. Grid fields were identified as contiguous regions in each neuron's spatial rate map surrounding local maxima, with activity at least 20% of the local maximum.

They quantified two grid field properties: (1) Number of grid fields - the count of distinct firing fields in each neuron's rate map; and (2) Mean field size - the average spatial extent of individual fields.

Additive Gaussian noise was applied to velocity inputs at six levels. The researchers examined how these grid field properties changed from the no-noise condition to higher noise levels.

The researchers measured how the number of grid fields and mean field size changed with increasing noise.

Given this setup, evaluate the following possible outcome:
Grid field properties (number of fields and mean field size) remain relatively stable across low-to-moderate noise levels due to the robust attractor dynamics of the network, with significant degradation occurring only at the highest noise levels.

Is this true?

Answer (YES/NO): YES